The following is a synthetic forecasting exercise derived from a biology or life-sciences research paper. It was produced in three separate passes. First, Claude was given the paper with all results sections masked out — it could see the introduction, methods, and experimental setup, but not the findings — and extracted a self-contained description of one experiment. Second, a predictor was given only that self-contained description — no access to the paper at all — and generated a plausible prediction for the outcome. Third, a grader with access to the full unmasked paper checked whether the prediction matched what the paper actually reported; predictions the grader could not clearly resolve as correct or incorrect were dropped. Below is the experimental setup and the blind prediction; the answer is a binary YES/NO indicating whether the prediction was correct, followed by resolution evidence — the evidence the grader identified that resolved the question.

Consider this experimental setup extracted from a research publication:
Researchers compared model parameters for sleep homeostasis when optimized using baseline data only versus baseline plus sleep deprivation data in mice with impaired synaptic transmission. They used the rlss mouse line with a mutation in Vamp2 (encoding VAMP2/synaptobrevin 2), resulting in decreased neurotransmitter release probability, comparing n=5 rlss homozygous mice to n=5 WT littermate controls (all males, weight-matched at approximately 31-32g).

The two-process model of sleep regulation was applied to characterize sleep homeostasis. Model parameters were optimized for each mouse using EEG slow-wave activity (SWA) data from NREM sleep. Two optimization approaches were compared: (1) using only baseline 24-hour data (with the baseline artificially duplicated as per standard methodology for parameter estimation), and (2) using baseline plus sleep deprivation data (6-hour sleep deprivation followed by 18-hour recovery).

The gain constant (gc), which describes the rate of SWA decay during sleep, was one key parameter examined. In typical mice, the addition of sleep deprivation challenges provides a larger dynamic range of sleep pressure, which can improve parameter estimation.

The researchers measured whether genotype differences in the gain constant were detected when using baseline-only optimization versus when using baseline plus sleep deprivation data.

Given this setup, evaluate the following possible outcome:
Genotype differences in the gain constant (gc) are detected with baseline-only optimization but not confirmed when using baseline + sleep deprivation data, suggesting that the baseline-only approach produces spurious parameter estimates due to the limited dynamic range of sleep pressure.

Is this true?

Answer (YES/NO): NO